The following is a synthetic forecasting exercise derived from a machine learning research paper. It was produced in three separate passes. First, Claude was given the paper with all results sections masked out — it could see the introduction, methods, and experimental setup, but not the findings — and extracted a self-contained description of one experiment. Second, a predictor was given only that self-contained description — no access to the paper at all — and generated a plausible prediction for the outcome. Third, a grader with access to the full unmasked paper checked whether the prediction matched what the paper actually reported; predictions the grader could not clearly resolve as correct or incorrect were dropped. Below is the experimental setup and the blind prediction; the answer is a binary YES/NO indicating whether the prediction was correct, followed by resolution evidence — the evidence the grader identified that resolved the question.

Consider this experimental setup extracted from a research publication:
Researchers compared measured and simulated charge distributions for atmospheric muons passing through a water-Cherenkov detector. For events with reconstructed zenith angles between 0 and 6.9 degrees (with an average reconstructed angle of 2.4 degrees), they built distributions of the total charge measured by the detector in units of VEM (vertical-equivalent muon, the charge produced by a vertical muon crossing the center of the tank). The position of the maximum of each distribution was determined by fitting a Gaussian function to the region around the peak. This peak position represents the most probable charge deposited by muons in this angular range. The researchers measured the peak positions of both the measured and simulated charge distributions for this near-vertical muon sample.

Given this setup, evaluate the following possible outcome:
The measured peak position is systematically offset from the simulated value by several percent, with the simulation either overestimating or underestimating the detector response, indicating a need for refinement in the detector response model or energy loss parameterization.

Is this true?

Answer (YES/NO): NO